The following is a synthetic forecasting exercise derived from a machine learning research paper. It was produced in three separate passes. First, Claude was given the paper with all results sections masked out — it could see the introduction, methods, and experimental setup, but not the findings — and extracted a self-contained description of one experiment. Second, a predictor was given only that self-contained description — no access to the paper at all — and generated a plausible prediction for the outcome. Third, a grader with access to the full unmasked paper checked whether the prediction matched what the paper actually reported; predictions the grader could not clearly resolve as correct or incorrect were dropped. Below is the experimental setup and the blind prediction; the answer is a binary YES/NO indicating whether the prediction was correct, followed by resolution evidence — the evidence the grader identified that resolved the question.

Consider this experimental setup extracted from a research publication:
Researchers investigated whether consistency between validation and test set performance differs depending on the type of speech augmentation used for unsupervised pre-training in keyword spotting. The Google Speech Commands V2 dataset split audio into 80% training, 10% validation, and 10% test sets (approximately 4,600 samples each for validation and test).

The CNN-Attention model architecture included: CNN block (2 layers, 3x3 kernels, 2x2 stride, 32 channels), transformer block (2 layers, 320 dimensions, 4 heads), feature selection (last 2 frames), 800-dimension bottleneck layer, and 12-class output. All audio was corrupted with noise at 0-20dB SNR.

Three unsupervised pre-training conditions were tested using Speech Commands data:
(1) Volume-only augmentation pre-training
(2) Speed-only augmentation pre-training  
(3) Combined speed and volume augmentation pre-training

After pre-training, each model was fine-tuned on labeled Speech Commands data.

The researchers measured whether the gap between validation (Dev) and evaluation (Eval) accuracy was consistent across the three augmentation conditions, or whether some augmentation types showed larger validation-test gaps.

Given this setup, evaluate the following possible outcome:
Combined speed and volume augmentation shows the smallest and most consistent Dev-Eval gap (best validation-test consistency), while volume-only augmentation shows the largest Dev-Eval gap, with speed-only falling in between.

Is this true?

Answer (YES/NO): NO